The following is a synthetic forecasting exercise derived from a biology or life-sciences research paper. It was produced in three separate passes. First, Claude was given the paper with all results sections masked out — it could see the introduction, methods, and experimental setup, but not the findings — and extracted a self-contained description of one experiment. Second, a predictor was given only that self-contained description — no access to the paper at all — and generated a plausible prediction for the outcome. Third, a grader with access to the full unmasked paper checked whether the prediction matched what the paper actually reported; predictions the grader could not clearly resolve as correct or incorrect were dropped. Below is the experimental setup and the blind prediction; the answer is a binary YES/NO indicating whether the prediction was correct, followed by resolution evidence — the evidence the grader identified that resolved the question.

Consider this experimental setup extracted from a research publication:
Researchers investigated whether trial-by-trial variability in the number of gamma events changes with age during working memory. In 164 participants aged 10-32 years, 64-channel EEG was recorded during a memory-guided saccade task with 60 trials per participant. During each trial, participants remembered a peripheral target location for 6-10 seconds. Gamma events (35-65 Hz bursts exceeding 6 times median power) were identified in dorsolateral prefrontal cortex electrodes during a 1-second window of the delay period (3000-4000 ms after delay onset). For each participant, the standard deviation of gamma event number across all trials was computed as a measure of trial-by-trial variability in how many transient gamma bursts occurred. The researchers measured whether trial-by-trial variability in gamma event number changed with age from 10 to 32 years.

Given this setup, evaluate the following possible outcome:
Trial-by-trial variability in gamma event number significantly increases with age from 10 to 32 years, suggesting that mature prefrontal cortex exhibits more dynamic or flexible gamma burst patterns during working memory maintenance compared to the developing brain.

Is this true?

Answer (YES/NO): NO